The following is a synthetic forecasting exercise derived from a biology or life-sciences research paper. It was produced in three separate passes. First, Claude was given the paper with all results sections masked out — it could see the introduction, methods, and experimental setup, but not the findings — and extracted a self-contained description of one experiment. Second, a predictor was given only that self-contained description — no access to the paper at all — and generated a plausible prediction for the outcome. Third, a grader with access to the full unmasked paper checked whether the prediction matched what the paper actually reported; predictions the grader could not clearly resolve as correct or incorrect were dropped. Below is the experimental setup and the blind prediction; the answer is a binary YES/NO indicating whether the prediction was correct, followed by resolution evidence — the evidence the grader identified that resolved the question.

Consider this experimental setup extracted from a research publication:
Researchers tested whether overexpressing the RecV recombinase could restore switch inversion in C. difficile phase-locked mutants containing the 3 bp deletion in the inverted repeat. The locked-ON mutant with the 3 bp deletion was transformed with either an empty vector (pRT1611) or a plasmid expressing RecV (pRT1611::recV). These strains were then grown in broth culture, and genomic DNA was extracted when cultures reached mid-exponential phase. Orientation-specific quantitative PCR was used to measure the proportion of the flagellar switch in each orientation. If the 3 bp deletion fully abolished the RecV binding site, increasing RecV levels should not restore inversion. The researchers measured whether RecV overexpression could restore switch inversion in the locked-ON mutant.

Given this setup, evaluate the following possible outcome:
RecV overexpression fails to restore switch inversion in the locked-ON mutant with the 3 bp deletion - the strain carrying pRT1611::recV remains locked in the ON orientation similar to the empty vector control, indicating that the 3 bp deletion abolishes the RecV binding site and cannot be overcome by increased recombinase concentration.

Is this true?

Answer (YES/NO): YES